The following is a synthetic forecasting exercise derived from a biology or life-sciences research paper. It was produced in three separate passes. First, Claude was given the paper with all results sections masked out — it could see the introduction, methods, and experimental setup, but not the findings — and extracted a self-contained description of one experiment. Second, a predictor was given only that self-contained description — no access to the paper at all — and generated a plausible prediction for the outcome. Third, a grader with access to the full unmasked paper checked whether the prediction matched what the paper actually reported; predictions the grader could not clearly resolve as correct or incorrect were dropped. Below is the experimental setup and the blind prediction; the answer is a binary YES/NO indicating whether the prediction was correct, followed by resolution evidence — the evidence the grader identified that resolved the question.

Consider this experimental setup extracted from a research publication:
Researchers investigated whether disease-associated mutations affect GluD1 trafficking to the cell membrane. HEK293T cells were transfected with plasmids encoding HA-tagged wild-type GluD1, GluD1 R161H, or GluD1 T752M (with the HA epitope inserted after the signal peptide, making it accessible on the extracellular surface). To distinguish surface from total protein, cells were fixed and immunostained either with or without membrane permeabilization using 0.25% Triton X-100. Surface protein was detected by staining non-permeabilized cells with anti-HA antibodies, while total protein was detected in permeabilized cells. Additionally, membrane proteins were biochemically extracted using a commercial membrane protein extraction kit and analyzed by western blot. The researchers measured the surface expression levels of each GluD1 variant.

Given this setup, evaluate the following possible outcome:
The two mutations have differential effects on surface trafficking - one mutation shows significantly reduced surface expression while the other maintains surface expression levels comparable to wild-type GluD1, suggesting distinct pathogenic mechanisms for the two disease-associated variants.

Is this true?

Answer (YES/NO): NO